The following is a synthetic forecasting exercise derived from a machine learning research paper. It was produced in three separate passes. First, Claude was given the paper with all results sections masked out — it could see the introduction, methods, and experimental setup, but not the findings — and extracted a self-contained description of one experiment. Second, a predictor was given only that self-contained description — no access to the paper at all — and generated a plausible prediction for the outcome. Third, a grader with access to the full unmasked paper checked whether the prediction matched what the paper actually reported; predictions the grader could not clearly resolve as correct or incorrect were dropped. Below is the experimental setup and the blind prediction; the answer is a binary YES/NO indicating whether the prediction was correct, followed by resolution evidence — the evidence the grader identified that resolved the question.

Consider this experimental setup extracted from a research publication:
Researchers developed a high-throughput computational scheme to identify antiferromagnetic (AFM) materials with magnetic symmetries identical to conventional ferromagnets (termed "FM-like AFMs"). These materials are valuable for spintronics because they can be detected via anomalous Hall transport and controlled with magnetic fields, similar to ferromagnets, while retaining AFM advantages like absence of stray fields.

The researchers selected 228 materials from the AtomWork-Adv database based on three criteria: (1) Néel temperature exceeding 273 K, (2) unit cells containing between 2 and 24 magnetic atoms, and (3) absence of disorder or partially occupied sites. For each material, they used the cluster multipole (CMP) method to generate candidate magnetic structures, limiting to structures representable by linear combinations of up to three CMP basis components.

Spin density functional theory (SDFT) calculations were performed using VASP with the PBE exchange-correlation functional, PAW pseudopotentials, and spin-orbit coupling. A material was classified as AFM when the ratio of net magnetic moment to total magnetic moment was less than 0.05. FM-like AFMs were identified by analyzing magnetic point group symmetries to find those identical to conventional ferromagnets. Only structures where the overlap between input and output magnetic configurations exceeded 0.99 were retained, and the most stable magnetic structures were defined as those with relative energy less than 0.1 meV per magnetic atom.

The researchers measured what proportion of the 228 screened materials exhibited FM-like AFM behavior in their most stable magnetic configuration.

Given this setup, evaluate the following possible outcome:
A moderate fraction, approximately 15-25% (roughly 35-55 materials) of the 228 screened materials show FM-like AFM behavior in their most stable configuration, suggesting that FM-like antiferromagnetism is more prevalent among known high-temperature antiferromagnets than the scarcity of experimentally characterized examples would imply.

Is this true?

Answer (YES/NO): NO